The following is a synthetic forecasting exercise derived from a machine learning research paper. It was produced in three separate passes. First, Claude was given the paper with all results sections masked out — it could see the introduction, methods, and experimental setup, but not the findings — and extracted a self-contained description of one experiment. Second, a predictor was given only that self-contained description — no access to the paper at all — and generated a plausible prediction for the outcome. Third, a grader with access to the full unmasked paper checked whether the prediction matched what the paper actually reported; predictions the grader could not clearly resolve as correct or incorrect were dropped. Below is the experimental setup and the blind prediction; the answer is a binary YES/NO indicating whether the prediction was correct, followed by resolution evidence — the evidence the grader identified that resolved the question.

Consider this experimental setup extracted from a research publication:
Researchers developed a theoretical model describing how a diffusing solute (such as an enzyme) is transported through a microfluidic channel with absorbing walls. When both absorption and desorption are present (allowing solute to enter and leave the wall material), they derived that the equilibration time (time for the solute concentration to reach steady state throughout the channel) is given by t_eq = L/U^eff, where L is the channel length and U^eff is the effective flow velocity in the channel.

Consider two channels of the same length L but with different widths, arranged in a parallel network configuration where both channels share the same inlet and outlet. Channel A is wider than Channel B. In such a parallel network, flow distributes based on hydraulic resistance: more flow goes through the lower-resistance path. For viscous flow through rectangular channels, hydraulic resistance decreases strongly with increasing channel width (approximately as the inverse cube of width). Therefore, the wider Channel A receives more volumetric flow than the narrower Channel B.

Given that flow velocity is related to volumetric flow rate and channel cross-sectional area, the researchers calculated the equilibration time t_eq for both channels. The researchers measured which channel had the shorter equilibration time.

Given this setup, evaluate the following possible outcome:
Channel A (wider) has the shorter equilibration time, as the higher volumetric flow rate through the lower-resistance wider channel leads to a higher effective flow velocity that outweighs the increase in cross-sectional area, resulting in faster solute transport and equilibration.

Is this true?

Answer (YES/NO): YES